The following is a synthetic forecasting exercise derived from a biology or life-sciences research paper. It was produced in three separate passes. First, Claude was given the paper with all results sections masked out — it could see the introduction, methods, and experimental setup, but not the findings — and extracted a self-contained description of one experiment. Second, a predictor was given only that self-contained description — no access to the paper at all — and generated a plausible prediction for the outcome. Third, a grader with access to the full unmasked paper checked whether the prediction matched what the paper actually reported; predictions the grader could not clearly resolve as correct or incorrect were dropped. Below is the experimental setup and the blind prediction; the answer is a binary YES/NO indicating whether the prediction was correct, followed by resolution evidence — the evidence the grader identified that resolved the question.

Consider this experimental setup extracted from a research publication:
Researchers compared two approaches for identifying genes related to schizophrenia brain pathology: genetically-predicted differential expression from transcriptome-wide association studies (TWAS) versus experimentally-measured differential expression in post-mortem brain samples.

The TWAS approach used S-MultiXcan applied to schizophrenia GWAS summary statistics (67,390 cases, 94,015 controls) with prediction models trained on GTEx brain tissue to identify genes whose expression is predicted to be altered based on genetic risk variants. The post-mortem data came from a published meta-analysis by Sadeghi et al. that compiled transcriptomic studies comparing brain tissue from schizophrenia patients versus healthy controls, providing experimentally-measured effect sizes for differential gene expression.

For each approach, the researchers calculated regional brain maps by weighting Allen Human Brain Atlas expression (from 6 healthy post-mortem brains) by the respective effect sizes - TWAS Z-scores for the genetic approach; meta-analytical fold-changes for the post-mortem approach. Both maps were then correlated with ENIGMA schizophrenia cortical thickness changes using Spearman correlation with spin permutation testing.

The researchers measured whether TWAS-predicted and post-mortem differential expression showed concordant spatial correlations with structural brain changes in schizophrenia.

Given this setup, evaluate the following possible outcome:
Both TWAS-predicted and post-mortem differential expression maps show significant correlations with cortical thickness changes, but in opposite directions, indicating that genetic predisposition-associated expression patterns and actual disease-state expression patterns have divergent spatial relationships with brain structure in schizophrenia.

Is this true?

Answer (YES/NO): NO